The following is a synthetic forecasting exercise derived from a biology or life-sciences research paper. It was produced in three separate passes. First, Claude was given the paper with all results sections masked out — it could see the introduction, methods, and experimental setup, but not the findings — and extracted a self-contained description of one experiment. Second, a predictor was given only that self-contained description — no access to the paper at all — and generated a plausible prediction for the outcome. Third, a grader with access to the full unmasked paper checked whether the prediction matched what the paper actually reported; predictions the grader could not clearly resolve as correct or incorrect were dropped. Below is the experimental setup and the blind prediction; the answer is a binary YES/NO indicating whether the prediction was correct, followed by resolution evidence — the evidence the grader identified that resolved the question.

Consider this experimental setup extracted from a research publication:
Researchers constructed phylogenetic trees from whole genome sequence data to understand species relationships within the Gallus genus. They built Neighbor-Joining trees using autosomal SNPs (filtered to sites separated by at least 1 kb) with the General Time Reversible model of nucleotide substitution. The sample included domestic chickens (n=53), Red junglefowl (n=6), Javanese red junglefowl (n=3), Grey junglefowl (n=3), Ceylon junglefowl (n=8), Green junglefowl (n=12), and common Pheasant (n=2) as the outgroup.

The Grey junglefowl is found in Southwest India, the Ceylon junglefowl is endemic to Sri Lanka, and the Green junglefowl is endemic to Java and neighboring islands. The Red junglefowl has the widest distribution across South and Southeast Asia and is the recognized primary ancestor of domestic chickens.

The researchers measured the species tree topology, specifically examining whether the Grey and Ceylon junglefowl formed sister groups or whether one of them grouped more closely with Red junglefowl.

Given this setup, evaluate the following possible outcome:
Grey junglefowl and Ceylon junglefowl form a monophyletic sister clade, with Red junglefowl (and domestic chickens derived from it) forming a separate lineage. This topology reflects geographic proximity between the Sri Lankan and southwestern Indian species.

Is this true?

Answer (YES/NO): YES